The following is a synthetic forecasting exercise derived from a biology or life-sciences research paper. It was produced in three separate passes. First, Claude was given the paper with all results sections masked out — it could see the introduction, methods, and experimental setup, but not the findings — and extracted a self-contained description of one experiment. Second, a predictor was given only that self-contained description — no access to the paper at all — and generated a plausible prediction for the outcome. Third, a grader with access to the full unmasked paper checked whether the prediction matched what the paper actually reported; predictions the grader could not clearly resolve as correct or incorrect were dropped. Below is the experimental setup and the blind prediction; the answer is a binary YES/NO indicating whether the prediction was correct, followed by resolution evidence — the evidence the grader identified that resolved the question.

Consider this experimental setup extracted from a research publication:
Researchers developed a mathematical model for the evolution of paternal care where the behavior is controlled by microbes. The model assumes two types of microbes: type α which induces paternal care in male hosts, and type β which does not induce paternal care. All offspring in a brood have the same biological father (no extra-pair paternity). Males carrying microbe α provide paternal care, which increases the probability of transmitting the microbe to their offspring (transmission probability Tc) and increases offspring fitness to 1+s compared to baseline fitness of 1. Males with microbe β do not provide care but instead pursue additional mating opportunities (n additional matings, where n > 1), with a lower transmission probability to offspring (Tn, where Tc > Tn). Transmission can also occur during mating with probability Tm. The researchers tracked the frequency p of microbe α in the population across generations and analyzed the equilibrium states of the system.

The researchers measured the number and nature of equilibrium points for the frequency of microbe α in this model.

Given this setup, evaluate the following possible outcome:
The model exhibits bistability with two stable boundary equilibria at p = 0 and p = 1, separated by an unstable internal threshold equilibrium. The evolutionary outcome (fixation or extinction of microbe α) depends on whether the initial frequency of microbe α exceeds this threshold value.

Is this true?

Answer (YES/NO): NO